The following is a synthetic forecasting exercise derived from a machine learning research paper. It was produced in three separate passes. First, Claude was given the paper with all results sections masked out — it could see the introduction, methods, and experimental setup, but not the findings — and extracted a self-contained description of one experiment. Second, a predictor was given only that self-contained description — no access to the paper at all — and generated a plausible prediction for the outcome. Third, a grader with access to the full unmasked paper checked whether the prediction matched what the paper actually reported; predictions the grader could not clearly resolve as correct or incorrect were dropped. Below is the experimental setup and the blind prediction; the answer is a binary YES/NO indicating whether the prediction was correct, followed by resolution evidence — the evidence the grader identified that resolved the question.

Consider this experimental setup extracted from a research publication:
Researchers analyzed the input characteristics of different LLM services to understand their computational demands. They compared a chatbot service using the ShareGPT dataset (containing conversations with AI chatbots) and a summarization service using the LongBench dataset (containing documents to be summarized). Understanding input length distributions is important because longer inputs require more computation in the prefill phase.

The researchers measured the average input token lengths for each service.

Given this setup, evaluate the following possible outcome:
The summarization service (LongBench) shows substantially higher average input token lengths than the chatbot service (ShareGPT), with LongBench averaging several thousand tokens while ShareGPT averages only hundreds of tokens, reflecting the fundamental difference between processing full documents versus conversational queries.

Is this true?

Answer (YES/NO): NO